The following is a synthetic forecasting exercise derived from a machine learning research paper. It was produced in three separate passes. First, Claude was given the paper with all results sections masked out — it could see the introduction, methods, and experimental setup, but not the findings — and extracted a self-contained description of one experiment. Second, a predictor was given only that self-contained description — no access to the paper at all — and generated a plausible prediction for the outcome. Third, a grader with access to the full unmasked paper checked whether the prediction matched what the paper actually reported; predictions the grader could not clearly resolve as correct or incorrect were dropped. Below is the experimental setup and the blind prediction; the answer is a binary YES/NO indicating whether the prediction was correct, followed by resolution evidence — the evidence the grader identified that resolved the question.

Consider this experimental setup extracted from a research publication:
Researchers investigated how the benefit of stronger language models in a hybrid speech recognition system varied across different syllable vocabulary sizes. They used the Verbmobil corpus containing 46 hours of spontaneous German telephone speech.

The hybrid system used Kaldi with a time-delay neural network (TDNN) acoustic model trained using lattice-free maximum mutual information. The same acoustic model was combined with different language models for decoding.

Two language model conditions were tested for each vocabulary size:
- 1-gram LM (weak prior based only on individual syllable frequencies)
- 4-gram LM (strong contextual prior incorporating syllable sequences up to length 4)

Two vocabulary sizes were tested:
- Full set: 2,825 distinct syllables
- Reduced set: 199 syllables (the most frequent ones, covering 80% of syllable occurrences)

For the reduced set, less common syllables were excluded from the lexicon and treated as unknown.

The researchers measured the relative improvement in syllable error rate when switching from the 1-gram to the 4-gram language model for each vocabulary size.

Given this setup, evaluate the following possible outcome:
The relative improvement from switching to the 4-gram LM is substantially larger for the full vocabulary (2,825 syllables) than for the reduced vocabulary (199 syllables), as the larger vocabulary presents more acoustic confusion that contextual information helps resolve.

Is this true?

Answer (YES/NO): YES